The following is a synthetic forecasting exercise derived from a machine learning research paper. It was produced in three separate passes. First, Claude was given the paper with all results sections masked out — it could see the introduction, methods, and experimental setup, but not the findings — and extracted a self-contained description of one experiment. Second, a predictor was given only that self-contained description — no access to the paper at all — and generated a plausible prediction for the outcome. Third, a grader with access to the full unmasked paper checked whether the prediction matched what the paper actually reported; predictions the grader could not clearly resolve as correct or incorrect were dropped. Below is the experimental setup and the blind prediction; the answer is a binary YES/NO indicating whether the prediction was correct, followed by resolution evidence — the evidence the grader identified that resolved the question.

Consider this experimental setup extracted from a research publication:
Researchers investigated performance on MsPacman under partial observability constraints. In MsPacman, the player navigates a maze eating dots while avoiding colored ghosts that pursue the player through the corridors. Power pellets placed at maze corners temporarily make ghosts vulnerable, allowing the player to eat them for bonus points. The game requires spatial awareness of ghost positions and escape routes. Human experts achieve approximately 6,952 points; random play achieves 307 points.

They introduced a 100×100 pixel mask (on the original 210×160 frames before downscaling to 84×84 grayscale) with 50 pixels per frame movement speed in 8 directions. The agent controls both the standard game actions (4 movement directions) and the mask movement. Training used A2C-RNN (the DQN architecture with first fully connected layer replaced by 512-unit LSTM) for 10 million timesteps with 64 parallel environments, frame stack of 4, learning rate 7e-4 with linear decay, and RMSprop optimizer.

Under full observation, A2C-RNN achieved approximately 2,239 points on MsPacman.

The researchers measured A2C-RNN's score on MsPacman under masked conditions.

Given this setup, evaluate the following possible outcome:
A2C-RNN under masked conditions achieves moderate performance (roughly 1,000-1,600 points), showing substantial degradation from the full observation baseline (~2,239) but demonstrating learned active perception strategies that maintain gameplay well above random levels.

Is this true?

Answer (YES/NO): NO